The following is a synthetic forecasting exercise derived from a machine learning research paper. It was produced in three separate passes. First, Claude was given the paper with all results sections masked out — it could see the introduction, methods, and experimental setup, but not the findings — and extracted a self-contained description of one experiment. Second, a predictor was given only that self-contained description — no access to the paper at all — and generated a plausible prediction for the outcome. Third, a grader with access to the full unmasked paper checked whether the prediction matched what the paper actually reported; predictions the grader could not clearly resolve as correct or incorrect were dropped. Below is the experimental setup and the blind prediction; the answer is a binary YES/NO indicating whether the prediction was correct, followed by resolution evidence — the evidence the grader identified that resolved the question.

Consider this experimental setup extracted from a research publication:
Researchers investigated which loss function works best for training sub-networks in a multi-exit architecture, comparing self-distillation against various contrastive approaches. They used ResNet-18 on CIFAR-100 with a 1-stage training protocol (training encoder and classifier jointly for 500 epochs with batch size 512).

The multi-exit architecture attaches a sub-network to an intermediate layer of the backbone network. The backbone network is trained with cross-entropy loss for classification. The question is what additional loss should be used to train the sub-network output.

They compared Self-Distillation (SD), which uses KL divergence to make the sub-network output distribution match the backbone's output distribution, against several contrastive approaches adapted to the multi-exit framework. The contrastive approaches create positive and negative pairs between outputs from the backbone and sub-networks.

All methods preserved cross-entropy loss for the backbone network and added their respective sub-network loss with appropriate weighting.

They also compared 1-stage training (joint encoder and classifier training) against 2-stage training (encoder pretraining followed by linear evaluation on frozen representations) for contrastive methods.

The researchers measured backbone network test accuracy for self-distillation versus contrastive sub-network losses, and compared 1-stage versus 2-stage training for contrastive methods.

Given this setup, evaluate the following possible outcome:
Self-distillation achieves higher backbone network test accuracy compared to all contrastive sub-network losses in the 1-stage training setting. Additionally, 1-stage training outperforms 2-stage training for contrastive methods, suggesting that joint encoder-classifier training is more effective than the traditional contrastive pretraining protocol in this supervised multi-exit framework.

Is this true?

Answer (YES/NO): NO